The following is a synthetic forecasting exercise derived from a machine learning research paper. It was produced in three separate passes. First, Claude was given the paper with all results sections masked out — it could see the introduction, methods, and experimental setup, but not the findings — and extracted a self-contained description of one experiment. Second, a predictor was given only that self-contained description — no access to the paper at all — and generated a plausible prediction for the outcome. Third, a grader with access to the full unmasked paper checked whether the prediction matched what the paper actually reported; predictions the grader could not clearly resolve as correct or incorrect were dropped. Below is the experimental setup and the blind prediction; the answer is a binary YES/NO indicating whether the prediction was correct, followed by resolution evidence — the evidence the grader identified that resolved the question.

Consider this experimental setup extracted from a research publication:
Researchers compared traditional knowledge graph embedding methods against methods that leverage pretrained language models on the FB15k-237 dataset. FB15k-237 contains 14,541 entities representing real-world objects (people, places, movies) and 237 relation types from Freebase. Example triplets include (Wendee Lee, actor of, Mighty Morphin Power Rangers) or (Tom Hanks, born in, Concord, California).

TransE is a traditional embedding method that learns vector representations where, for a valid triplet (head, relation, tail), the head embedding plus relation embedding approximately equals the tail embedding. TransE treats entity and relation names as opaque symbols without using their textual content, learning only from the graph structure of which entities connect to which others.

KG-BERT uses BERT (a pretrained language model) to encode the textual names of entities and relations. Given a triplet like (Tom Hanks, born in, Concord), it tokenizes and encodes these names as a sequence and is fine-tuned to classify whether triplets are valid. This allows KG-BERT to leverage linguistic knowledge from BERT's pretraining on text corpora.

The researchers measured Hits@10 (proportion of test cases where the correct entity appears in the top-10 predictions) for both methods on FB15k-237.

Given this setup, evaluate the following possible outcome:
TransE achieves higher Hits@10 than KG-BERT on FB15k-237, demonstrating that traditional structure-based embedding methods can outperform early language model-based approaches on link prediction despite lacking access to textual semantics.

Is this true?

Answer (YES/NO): YES